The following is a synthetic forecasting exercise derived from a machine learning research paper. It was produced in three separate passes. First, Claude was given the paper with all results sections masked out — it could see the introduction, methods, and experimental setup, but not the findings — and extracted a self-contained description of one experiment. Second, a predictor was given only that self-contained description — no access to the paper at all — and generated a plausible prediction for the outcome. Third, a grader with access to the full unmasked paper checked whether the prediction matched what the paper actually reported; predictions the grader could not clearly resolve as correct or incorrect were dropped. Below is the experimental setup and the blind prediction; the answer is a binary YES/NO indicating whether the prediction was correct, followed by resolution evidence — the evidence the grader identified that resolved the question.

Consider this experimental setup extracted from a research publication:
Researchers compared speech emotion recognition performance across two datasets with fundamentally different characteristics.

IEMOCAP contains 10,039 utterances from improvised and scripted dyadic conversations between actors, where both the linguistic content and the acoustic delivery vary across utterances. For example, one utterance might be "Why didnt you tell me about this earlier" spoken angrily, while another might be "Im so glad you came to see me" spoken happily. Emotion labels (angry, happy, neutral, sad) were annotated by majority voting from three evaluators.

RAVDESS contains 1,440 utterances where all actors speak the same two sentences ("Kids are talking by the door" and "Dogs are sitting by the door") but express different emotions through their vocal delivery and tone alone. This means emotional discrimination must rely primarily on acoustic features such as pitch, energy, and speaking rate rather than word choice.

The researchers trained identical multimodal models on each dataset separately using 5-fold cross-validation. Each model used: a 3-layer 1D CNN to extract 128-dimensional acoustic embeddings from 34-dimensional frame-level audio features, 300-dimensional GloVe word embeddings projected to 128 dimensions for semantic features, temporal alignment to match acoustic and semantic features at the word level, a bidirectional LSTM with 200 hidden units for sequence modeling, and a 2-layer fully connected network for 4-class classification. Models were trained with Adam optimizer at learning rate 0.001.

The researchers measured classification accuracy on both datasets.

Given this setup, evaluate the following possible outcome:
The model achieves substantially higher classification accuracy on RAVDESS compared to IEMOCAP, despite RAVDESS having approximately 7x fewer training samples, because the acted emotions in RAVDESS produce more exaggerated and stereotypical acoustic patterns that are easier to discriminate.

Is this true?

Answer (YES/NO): YES